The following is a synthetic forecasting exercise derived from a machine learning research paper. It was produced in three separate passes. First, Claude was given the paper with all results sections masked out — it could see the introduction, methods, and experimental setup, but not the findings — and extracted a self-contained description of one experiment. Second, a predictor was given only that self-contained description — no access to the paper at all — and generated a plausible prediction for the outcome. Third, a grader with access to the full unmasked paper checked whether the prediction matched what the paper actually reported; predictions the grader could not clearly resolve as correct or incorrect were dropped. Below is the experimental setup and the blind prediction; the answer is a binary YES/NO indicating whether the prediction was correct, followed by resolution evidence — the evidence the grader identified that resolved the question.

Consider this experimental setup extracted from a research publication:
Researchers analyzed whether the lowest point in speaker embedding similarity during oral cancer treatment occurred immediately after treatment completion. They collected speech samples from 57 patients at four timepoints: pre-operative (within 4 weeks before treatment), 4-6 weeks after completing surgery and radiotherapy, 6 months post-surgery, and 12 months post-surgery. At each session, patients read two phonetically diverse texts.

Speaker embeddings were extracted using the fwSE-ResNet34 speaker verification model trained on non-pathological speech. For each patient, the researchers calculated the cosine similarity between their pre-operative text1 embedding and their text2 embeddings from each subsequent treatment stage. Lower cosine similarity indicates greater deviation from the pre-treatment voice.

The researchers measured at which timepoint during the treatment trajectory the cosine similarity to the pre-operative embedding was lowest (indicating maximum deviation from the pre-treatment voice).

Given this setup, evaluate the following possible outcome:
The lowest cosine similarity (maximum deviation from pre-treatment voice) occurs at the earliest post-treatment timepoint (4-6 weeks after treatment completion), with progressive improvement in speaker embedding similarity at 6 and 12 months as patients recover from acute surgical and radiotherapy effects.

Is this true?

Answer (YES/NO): YES